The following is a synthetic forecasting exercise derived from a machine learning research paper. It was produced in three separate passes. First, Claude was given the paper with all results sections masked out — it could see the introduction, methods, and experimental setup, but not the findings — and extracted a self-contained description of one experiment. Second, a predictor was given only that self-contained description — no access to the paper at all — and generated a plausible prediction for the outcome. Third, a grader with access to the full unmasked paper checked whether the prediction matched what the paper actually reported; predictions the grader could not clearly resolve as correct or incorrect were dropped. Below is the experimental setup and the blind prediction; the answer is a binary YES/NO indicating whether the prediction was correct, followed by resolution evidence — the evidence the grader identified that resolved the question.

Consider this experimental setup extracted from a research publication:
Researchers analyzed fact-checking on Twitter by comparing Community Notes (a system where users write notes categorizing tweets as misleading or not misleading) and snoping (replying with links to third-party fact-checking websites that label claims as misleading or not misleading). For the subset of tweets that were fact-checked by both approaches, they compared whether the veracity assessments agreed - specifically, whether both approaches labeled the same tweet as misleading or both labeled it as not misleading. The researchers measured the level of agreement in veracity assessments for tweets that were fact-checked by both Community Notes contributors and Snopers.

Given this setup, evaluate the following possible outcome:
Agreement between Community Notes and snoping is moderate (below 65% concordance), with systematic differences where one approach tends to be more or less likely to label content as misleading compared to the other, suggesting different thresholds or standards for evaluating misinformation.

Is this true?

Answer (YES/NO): NO